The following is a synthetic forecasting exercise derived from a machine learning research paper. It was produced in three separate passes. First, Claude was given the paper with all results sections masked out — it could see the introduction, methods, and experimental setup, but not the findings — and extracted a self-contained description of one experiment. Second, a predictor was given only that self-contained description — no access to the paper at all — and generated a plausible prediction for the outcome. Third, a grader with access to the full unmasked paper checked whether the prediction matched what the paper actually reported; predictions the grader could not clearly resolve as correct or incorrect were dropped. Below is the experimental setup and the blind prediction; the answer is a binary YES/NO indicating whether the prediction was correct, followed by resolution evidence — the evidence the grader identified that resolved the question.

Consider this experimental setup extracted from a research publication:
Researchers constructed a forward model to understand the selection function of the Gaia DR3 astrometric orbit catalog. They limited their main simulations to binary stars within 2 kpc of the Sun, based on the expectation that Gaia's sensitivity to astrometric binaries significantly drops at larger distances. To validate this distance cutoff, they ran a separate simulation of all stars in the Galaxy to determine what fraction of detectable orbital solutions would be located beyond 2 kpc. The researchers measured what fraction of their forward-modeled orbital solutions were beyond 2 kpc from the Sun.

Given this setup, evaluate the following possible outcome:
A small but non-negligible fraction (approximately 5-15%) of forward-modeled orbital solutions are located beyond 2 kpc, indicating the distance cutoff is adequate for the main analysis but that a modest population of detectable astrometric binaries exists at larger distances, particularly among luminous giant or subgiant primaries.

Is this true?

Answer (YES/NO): NO